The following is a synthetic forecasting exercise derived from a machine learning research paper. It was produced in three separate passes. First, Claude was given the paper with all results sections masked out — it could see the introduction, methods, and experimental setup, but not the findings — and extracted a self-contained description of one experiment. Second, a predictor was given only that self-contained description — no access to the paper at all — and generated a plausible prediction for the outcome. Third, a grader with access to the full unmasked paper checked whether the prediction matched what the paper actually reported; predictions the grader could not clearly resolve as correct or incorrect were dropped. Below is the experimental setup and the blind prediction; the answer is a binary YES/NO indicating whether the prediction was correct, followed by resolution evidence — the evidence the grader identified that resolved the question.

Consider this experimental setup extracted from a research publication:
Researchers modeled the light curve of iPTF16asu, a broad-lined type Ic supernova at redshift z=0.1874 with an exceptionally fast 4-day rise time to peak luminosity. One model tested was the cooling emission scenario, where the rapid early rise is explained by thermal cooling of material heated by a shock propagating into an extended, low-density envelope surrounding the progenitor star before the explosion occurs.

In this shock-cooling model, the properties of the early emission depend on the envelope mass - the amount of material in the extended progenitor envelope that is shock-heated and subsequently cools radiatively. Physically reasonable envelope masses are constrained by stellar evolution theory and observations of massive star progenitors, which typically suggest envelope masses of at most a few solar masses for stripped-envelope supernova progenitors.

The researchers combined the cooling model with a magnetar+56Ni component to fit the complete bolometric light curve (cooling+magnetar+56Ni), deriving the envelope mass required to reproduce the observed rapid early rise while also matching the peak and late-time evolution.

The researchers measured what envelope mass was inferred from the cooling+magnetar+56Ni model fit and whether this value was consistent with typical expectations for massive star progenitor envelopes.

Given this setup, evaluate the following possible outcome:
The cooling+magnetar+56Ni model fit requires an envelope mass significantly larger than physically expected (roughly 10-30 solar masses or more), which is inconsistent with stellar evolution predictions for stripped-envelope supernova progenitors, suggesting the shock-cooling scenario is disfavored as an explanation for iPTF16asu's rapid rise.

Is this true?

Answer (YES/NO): NO